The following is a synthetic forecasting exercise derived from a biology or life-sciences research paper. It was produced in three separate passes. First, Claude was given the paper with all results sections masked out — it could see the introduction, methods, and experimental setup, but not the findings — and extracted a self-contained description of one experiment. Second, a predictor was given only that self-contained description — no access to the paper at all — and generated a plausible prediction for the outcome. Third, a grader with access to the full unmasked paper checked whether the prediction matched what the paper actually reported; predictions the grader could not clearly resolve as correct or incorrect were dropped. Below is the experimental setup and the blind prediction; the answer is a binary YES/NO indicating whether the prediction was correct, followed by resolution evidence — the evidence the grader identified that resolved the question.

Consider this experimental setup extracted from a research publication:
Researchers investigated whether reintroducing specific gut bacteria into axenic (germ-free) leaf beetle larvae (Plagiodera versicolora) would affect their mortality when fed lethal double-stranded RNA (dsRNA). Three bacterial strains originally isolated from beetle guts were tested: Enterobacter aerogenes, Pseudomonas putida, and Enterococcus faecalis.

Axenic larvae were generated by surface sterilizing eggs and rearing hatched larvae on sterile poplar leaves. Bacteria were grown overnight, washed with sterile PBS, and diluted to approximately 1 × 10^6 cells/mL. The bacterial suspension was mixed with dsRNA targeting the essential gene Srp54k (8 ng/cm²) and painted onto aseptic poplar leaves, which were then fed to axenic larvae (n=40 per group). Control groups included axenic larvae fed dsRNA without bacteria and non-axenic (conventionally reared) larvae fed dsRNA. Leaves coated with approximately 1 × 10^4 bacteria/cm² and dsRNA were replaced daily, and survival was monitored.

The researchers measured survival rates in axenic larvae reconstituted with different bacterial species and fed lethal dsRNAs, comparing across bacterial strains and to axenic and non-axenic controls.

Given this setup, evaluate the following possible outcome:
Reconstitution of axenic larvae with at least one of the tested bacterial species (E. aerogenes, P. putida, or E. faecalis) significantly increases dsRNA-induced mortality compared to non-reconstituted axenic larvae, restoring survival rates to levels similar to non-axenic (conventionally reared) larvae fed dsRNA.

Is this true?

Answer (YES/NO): NO